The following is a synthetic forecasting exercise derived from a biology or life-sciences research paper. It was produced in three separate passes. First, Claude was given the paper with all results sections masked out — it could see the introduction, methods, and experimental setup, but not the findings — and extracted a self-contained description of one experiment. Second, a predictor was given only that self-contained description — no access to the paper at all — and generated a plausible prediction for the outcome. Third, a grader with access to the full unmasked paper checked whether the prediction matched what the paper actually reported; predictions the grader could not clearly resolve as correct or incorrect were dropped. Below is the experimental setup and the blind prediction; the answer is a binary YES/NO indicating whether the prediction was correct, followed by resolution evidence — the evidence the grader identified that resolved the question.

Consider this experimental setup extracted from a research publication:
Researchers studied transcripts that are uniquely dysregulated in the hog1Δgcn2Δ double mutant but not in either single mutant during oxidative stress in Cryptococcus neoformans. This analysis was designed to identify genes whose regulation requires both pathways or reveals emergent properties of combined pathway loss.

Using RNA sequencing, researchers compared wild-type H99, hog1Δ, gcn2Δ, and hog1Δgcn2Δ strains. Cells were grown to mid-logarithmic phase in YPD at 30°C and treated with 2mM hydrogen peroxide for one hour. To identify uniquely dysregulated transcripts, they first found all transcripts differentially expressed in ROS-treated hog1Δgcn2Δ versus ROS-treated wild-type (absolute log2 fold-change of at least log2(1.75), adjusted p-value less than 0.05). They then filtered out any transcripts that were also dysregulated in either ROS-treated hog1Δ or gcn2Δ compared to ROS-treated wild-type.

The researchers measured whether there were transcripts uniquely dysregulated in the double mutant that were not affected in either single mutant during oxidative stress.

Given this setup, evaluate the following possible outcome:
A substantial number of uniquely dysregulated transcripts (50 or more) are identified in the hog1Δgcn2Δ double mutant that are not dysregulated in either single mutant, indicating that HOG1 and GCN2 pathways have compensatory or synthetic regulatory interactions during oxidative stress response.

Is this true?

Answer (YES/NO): YES